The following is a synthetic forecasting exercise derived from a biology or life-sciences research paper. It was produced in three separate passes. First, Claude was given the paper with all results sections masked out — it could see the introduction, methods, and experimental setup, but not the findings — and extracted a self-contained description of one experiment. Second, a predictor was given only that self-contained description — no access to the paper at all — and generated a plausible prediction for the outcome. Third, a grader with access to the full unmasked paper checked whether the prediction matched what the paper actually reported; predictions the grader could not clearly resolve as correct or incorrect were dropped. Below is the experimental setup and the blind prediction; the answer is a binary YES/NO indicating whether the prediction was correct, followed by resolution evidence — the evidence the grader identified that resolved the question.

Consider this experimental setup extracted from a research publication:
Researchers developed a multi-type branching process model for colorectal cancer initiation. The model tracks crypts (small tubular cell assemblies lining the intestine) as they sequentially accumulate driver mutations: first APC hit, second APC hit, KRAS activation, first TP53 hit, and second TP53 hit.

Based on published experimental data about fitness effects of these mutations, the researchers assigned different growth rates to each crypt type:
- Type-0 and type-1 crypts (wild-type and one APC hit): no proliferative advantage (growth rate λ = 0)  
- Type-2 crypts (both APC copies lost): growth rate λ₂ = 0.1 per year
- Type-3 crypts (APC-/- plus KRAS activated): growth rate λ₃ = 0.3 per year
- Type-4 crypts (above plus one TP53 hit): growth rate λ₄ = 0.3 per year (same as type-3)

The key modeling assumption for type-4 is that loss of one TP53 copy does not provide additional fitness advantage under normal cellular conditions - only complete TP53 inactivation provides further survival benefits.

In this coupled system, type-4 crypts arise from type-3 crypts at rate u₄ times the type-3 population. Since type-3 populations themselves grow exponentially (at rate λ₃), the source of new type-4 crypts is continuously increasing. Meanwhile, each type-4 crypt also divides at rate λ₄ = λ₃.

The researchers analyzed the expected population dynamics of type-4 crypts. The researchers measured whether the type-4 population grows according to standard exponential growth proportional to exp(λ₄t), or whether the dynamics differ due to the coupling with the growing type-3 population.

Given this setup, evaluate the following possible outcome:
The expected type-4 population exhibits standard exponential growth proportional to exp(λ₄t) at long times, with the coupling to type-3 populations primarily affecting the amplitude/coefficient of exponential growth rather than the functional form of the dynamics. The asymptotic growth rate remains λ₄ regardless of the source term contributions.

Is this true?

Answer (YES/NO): NO